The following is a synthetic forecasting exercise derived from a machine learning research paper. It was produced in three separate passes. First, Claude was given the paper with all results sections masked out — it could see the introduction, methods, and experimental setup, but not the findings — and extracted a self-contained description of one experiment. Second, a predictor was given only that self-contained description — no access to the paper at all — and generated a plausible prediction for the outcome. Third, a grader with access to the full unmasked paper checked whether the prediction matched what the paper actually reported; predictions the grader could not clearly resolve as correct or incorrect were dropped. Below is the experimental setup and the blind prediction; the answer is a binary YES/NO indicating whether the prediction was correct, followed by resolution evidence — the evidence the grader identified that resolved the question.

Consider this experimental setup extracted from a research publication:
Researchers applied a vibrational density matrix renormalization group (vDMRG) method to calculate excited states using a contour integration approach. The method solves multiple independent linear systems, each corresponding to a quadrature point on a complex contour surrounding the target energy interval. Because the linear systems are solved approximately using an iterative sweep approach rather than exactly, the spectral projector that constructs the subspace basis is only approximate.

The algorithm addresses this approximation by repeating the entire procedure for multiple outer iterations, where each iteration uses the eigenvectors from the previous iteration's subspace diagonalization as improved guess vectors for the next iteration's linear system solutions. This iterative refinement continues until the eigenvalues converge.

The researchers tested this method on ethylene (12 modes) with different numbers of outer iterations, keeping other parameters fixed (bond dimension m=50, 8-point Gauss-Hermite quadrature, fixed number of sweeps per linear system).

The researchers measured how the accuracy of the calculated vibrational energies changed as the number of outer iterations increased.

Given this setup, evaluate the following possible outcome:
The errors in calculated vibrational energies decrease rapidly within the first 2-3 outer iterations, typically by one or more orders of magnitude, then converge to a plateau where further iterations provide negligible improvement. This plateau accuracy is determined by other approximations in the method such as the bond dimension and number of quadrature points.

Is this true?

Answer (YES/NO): YES